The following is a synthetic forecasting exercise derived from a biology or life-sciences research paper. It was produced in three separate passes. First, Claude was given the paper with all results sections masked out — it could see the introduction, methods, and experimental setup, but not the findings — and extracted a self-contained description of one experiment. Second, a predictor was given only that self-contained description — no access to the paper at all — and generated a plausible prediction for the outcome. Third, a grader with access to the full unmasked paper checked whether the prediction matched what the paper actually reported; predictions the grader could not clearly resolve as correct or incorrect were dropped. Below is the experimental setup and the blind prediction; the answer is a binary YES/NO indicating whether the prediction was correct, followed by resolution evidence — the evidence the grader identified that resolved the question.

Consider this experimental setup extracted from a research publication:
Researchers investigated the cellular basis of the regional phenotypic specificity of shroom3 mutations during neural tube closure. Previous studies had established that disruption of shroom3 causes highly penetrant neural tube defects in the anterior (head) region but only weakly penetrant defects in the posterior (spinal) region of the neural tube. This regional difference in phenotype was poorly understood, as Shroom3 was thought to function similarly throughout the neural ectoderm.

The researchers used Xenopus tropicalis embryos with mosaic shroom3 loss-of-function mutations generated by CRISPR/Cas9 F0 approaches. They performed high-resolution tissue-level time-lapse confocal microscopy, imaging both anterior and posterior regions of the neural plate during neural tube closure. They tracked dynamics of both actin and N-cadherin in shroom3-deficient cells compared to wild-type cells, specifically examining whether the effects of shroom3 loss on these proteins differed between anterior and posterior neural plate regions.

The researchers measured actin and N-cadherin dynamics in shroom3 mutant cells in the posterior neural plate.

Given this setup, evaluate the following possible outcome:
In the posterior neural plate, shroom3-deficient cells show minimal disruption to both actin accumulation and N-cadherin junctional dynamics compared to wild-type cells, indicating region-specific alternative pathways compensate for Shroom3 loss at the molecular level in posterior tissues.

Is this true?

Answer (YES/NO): NO